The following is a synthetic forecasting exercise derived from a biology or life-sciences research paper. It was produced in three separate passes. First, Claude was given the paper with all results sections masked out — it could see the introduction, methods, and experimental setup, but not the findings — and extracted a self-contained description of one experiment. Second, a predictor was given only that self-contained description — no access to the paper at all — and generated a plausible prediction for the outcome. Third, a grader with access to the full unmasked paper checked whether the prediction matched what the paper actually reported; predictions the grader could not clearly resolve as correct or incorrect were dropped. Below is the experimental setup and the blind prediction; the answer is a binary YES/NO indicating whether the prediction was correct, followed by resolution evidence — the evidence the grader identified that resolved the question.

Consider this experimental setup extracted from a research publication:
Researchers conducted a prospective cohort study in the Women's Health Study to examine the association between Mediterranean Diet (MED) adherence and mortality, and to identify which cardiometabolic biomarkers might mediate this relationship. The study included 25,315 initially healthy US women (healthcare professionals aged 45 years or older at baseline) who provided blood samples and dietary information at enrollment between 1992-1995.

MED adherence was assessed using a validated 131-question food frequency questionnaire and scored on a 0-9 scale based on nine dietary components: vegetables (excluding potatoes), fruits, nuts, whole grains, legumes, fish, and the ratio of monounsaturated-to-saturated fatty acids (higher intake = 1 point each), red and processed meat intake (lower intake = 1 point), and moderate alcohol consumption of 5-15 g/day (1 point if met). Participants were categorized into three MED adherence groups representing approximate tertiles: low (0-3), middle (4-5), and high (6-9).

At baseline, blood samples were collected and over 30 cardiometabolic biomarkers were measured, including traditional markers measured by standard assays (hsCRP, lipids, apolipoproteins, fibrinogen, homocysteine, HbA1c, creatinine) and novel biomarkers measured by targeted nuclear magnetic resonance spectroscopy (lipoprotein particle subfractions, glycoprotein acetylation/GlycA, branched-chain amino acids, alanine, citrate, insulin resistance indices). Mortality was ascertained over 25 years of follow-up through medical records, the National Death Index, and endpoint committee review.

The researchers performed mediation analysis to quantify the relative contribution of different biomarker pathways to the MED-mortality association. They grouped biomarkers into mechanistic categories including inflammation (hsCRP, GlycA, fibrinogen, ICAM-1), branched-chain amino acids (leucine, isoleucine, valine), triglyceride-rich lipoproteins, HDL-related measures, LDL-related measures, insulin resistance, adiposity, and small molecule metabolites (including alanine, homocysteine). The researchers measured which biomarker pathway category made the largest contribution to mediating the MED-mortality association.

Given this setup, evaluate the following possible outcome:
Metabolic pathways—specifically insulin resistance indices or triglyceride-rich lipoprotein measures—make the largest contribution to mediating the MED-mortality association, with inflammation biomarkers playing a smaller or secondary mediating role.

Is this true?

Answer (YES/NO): NO